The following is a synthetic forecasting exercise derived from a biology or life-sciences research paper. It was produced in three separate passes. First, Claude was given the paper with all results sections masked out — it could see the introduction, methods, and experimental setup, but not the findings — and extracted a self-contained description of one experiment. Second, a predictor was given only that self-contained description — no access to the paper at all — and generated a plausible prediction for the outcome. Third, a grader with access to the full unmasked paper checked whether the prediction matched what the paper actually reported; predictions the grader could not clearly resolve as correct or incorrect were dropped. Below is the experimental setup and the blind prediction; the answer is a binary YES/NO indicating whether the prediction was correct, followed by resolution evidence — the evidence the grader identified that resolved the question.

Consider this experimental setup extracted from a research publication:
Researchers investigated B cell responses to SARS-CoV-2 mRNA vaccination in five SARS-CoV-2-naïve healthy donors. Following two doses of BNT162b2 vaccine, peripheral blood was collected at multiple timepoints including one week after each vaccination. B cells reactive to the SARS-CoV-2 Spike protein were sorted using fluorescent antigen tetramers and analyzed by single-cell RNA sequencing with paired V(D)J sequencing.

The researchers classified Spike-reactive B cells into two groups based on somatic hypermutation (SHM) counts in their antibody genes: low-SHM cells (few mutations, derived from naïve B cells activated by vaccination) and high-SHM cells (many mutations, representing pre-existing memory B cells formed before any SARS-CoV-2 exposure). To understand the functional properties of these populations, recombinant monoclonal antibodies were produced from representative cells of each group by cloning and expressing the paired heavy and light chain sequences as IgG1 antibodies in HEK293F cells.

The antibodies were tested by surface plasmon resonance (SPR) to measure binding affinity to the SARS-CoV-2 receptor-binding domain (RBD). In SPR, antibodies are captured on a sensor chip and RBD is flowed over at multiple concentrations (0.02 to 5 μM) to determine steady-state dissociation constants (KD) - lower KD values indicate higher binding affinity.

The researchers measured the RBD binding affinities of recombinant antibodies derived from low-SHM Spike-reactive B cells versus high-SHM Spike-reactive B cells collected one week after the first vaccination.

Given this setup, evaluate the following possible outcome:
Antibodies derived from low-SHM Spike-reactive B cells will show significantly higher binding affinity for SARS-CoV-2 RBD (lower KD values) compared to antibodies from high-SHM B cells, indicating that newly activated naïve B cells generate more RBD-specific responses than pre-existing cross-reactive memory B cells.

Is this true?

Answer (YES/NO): YES